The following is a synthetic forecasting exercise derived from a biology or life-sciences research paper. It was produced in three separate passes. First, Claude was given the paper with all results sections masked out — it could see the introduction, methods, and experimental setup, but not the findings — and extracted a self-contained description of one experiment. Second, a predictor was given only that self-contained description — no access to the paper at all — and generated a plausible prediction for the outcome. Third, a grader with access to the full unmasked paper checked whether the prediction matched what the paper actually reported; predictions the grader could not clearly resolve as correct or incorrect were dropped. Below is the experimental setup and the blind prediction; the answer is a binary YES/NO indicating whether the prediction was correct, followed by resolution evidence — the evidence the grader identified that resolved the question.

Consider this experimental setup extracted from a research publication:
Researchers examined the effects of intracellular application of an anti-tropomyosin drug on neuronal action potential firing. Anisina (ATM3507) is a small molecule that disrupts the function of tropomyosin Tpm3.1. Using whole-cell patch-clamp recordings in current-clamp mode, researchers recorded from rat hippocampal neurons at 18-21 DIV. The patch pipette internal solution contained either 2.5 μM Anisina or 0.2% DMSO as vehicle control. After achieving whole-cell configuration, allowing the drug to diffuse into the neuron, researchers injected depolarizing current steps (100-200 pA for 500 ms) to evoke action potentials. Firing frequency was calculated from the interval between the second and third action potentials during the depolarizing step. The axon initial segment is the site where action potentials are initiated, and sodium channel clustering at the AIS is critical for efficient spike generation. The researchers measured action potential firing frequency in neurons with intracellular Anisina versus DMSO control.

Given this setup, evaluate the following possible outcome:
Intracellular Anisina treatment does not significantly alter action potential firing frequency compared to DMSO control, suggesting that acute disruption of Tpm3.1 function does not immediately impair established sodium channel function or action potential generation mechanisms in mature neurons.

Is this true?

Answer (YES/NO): NO